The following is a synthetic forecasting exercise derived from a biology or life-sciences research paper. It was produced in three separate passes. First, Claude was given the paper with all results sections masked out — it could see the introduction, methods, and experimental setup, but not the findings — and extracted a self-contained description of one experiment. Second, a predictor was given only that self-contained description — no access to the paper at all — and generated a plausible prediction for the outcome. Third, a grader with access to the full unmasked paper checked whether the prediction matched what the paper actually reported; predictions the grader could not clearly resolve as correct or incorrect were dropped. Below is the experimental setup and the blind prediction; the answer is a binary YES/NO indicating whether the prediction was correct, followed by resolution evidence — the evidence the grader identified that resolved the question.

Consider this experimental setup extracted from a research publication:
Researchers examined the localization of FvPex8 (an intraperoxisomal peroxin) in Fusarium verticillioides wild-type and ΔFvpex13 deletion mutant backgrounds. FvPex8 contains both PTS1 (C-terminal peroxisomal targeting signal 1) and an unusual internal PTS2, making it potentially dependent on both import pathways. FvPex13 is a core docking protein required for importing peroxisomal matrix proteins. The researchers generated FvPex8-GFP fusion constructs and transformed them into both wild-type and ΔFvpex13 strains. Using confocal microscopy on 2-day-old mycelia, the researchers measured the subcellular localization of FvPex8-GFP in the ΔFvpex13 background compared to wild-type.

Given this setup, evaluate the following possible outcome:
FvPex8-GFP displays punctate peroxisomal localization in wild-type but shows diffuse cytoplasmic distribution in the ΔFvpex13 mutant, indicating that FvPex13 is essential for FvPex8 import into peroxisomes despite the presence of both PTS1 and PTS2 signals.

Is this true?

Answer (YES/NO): YES